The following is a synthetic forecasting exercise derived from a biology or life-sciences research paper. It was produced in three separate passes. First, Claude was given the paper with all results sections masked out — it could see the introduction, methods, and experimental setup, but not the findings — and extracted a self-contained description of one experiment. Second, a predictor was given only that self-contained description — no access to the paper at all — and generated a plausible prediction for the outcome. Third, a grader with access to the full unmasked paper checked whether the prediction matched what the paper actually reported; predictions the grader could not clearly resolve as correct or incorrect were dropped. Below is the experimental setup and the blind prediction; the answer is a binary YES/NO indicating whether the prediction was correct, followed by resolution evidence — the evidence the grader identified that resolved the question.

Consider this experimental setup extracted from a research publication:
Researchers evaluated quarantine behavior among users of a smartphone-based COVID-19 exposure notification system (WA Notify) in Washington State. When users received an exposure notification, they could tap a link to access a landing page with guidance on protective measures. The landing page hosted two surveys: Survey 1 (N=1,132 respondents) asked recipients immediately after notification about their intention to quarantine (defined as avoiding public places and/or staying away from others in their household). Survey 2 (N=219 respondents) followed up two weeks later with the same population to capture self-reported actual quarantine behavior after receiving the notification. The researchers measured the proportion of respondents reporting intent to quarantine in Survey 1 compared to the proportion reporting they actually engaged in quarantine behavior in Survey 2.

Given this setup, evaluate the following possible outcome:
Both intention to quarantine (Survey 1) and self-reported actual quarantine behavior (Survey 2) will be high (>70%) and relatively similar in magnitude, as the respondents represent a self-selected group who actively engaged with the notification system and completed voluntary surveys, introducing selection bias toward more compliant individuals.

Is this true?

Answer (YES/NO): NO